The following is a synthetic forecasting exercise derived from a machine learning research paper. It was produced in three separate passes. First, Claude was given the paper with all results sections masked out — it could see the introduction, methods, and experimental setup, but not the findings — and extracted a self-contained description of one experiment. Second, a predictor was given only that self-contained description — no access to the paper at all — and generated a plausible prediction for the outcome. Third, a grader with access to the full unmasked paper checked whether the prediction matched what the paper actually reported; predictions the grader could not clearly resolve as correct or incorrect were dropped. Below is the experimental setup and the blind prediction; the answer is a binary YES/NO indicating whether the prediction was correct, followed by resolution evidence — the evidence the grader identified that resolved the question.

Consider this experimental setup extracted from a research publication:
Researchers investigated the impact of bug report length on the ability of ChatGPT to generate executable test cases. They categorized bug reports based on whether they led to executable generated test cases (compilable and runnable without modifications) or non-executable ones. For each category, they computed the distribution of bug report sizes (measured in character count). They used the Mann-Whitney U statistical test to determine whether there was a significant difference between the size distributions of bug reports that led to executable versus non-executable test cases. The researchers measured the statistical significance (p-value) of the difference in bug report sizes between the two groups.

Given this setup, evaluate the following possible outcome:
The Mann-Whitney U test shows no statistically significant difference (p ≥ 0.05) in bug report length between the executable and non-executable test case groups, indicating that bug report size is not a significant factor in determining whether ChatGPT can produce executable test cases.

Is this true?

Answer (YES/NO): YES